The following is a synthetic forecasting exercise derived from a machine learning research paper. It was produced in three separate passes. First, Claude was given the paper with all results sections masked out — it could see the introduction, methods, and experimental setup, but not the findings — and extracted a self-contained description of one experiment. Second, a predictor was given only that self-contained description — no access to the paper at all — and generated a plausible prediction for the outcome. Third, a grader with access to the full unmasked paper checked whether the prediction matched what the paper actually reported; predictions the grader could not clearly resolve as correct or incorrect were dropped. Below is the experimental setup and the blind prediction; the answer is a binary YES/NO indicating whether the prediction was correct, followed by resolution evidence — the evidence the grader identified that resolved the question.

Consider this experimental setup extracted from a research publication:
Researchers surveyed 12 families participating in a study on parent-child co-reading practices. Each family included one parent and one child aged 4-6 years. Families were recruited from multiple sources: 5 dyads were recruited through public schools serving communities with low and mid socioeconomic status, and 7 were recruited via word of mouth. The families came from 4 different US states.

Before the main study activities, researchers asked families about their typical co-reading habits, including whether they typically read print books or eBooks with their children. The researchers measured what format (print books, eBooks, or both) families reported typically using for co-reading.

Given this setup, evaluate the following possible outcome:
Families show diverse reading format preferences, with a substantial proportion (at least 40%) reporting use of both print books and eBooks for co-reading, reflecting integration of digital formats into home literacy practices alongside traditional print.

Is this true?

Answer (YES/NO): NO